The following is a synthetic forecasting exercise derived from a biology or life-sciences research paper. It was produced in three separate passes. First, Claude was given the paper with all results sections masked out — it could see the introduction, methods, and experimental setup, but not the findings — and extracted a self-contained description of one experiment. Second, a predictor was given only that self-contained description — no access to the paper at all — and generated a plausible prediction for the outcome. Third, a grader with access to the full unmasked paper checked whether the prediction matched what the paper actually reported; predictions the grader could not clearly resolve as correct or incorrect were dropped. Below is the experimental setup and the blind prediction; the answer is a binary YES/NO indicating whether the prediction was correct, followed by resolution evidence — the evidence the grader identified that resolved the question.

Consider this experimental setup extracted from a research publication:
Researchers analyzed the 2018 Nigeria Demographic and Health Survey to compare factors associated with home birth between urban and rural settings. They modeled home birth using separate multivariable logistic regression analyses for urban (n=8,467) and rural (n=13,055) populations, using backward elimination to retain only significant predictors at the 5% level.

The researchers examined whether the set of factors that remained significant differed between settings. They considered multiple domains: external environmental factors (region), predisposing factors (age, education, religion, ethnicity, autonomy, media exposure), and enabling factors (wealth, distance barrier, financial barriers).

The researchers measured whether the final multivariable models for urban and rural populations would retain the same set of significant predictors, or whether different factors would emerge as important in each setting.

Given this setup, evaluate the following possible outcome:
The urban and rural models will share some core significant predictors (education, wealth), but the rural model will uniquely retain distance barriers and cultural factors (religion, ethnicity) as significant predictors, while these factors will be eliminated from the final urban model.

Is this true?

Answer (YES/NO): NO